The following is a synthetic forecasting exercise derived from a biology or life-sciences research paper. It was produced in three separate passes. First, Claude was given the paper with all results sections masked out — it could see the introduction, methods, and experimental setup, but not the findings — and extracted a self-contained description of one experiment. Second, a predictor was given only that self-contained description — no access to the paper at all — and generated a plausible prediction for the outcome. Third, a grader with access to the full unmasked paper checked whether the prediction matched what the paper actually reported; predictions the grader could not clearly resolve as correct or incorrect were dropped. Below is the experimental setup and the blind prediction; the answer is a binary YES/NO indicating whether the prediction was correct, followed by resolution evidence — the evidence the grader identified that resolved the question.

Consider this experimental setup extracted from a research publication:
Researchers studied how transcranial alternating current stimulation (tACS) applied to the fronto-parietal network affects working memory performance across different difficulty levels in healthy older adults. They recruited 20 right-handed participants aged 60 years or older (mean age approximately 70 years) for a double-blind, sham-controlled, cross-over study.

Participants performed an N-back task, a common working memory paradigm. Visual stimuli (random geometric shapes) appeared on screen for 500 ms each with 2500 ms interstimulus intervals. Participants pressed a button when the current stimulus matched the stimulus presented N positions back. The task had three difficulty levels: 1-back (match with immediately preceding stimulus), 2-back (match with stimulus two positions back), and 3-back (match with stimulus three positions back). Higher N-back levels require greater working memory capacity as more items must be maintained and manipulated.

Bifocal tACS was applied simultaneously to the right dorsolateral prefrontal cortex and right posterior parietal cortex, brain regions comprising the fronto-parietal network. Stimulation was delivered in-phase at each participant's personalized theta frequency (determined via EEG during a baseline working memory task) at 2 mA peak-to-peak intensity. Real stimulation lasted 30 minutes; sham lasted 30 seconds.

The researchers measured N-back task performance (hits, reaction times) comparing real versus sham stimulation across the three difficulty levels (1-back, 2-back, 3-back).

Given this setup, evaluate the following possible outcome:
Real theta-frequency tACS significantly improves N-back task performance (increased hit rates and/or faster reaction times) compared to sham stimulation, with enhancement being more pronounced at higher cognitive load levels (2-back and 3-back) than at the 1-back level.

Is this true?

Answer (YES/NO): NO